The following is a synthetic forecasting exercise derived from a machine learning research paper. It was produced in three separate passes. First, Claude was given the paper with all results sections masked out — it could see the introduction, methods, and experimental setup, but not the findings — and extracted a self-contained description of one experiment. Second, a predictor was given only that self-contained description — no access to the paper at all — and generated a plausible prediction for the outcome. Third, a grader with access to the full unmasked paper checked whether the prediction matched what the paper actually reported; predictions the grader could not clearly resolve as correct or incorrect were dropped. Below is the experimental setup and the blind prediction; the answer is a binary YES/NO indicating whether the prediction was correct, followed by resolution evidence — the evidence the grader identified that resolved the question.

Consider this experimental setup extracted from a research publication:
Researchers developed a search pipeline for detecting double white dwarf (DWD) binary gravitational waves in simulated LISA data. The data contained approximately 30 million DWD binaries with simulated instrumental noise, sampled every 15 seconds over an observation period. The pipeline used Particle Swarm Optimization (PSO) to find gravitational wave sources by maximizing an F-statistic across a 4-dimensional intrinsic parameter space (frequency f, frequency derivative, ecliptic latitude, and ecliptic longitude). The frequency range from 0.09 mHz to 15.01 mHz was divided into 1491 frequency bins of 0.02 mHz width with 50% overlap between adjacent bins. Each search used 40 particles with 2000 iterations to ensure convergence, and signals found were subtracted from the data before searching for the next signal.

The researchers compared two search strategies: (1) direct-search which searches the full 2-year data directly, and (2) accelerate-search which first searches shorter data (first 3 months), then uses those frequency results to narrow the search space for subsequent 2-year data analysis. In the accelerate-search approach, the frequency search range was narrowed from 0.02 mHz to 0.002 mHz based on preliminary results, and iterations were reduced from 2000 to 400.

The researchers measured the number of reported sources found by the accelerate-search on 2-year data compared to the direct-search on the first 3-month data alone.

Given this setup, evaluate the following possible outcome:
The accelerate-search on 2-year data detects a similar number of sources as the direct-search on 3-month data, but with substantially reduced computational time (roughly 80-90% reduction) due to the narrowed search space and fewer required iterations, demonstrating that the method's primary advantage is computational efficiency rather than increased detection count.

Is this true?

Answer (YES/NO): NO